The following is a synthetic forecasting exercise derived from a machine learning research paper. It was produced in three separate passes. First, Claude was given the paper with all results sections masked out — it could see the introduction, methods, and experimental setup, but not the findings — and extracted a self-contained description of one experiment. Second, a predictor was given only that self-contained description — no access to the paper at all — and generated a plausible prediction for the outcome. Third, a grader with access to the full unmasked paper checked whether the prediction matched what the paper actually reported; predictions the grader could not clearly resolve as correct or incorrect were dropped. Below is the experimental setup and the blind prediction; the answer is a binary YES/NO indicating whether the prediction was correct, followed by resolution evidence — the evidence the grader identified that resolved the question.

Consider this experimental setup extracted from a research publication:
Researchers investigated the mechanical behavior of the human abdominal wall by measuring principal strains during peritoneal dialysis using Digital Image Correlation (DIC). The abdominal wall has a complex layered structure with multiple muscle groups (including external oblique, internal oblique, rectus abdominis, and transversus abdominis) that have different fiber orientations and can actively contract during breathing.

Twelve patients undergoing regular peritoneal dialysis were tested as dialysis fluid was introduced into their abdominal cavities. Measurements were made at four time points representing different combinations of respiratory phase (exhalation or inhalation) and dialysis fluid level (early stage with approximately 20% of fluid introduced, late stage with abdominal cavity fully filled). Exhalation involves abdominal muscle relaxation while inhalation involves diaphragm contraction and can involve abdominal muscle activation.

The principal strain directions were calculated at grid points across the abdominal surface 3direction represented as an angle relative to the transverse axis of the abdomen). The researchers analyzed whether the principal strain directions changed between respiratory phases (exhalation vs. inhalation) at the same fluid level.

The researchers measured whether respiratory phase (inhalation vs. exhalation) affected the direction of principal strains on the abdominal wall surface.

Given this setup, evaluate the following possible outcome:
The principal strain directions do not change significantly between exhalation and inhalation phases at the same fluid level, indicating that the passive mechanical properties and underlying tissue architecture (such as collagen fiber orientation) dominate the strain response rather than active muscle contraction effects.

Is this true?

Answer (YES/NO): NO